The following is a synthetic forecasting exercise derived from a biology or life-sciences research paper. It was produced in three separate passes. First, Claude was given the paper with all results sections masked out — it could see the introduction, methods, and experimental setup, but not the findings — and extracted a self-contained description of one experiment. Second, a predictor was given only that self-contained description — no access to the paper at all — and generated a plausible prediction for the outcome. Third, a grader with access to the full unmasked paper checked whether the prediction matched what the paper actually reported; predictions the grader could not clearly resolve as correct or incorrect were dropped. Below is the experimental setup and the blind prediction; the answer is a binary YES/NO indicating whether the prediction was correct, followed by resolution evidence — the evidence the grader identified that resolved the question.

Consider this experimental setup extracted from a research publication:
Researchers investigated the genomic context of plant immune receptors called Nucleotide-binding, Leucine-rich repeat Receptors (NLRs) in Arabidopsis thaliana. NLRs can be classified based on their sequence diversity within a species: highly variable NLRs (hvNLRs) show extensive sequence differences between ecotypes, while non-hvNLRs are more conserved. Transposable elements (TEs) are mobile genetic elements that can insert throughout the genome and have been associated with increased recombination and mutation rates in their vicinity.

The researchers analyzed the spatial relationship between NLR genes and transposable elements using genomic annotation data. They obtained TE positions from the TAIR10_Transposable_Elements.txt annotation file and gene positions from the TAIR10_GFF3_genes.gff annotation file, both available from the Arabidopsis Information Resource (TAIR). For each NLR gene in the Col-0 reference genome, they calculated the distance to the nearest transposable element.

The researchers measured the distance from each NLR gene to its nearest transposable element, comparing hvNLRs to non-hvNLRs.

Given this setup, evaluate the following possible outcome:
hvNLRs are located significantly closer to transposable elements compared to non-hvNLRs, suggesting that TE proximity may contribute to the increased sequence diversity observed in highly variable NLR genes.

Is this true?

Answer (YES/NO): YES